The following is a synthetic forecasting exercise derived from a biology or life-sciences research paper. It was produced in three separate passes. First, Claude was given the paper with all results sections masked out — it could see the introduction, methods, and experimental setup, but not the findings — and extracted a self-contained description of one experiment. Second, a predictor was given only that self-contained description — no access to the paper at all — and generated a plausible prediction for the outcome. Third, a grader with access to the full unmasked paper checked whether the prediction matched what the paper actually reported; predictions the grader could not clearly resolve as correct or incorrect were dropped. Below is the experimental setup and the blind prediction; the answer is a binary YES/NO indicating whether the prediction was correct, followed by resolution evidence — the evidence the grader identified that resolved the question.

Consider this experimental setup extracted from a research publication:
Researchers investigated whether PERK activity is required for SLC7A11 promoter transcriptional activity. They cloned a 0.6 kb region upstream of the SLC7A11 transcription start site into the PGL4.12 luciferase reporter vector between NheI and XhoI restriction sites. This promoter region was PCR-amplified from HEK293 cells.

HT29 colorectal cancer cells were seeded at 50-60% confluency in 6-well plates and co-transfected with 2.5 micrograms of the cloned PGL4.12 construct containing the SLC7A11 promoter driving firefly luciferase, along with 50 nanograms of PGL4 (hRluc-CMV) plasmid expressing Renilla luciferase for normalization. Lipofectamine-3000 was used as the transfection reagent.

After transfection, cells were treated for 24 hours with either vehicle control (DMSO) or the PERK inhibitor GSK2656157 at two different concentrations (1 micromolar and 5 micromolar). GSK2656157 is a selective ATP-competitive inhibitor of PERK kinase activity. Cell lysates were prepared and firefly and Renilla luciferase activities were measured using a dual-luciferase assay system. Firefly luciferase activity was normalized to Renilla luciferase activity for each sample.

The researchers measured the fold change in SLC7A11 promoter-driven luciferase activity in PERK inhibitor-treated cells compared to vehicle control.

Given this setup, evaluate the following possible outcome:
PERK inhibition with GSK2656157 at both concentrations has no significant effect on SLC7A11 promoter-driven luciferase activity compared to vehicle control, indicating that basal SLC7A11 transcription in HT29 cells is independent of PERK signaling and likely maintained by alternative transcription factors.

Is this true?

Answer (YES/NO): NO